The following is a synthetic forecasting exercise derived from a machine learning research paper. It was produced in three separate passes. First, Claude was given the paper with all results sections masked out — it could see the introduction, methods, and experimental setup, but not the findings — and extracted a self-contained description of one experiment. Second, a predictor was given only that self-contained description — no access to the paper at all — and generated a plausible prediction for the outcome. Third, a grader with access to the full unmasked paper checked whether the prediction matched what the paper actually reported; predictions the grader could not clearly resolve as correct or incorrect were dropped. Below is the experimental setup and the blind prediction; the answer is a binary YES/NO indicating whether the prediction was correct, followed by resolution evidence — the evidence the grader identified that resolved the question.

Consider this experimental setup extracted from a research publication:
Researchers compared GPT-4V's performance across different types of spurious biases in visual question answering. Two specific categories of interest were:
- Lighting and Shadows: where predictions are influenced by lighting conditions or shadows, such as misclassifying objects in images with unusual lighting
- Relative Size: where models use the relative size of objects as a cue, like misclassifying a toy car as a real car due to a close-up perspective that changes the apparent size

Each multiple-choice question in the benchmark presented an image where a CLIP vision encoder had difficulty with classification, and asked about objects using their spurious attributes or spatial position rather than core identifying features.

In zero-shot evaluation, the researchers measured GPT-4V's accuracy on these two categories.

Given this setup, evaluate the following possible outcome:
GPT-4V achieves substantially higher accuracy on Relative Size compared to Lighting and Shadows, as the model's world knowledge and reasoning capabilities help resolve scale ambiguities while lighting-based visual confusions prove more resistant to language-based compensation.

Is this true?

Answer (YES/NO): NO